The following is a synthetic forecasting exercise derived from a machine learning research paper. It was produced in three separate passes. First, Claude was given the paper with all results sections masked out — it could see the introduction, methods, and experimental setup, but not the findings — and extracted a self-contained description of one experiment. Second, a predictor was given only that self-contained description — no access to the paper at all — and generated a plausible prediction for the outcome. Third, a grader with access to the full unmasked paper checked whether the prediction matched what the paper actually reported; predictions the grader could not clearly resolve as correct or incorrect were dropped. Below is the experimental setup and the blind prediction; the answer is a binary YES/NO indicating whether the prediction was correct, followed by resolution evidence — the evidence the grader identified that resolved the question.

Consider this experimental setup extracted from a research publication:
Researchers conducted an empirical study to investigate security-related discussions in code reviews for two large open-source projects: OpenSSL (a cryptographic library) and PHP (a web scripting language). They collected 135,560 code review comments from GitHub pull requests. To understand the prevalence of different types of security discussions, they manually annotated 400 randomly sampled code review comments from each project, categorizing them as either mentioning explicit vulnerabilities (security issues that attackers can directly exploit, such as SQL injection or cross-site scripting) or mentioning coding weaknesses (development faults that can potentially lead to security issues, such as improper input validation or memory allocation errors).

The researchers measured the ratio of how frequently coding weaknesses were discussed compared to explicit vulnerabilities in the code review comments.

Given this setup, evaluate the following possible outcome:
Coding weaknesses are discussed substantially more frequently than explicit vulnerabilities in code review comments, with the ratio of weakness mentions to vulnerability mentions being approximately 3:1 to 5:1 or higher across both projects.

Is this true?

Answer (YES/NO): YES